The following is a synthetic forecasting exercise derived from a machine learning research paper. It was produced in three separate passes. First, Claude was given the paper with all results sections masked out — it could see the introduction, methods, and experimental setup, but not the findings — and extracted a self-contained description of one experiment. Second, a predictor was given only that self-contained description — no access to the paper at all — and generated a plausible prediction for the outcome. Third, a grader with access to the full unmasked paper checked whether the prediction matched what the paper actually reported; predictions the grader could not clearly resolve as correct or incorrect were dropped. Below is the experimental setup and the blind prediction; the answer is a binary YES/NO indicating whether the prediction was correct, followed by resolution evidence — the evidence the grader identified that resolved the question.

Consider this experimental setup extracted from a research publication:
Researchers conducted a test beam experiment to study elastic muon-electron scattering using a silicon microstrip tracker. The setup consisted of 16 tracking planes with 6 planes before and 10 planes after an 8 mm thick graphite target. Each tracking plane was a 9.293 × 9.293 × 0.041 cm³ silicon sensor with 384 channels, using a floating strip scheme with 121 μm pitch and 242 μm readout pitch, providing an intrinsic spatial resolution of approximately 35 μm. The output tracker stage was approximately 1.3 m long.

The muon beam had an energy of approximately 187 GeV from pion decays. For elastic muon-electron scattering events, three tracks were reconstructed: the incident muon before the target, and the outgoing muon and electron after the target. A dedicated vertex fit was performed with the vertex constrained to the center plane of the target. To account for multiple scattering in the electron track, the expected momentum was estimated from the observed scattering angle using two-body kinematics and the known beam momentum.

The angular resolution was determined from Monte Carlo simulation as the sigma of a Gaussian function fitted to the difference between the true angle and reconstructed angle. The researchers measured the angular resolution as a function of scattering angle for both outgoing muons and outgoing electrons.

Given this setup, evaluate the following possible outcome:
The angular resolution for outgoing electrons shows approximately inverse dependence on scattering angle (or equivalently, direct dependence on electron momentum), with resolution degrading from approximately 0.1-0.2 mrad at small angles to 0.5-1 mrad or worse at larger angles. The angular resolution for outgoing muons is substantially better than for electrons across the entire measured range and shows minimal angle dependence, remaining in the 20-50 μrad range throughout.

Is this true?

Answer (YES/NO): NO